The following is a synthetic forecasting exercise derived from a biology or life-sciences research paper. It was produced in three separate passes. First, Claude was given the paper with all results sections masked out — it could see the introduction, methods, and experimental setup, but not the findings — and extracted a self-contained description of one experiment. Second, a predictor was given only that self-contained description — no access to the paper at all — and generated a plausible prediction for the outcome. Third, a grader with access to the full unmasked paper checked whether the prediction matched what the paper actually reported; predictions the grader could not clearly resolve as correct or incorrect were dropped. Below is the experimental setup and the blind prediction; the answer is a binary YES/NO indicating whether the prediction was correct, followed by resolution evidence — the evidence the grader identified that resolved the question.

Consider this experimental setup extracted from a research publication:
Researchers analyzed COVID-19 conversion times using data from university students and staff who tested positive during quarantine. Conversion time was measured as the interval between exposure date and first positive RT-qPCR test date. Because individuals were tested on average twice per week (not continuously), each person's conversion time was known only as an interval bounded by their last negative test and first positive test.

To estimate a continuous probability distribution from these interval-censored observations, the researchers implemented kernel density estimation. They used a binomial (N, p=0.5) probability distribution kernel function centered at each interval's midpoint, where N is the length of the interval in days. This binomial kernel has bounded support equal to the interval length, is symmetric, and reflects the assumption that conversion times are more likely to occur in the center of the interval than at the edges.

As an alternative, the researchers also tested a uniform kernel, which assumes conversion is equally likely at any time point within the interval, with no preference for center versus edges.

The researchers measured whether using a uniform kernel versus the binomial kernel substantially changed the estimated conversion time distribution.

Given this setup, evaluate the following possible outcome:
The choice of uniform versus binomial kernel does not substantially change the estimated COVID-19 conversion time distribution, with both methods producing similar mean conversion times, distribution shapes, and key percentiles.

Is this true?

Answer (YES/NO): YES